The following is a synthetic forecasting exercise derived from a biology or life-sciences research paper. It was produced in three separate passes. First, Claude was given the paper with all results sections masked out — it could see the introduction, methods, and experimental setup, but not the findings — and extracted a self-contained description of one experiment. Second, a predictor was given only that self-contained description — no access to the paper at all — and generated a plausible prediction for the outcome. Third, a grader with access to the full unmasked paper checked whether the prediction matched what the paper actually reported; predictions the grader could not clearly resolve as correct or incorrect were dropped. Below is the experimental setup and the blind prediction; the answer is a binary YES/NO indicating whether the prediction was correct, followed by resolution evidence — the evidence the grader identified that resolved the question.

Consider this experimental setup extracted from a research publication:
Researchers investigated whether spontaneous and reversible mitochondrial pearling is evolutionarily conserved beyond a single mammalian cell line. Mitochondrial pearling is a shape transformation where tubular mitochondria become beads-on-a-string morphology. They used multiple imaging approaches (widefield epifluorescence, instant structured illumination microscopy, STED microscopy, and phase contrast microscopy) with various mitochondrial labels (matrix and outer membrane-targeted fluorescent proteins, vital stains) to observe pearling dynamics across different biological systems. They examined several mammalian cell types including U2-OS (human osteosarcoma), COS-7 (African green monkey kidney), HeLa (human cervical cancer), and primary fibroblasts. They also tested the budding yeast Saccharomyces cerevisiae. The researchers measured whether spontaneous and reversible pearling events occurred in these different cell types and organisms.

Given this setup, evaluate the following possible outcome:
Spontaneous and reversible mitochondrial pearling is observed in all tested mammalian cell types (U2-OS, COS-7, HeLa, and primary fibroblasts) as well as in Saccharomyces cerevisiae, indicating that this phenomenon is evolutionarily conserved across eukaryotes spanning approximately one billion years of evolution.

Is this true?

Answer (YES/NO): YES